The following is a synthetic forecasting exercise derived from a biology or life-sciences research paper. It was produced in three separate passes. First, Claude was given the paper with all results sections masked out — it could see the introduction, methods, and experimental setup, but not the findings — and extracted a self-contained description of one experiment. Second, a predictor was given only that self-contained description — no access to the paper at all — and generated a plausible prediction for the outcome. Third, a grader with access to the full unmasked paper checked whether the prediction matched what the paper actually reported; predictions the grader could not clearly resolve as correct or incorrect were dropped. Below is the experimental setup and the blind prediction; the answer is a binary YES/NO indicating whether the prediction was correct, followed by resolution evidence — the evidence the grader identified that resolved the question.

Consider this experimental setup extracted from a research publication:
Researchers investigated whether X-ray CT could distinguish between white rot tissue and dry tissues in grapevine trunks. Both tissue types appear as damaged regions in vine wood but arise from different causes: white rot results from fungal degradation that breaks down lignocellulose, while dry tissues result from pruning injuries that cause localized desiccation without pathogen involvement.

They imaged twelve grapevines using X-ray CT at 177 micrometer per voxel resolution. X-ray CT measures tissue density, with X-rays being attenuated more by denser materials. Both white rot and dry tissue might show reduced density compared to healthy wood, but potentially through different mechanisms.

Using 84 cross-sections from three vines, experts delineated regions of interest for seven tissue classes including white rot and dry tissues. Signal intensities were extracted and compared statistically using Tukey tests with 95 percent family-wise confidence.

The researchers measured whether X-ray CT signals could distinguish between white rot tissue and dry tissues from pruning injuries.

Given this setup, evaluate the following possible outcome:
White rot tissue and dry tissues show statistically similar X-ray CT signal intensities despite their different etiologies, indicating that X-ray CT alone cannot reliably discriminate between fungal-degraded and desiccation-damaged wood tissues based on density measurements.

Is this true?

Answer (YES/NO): NO